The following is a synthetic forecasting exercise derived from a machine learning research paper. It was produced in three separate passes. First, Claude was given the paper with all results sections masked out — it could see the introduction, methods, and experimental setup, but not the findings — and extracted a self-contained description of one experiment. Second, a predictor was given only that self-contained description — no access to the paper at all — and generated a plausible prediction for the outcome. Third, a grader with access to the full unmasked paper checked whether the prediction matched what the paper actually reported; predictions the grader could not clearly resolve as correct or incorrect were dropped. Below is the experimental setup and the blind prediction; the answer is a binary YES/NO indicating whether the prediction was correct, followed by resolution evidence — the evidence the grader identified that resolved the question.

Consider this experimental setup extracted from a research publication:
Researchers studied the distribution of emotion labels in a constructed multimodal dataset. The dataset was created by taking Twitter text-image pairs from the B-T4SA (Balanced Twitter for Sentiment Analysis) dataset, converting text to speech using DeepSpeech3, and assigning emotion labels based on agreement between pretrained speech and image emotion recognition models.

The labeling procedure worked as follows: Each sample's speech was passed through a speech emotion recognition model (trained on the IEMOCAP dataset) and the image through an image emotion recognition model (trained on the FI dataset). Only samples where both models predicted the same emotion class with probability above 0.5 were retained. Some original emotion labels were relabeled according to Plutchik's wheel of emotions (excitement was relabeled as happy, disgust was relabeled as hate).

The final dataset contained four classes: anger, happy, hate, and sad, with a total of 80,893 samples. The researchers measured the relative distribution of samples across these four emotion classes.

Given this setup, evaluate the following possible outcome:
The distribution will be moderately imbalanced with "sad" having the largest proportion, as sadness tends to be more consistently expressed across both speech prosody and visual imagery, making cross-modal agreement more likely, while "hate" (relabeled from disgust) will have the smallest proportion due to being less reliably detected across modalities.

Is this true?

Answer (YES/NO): NO